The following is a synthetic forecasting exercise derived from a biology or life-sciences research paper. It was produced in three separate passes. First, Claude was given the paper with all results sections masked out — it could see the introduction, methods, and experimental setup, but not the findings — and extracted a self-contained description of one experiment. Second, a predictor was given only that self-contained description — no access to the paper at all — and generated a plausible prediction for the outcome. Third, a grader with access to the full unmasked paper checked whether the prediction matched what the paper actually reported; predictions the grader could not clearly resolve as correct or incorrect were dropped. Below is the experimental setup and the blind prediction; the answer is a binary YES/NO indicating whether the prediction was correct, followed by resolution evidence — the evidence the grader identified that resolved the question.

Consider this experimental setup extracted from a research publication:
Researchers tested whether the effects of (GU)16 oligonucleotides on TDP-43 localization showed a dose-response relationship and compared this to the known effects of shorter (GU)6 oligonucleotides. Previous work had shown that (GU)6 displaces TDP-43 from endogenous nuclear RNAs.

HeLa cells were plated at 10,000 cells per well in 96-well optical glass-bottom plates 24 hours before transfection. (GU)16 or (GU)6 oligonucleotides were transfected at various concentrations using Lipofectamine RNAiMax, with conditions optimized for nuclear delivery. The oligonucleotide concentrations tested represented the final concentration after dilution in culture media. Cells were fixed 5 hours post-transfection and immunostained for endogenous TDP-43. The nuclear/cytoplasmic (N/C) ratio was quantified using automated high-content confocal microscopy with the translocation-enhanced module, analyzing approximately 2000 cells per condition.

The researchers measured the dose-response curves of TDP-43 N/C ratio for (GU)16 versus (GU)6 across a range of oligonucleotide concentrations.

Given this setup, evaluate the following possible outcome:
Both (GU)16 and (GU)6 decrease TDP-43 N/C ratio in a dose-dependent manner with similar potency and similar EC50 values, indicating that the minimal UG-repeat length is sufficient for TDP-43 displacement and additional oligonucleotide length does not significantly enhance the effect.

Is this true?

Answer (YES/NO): NO